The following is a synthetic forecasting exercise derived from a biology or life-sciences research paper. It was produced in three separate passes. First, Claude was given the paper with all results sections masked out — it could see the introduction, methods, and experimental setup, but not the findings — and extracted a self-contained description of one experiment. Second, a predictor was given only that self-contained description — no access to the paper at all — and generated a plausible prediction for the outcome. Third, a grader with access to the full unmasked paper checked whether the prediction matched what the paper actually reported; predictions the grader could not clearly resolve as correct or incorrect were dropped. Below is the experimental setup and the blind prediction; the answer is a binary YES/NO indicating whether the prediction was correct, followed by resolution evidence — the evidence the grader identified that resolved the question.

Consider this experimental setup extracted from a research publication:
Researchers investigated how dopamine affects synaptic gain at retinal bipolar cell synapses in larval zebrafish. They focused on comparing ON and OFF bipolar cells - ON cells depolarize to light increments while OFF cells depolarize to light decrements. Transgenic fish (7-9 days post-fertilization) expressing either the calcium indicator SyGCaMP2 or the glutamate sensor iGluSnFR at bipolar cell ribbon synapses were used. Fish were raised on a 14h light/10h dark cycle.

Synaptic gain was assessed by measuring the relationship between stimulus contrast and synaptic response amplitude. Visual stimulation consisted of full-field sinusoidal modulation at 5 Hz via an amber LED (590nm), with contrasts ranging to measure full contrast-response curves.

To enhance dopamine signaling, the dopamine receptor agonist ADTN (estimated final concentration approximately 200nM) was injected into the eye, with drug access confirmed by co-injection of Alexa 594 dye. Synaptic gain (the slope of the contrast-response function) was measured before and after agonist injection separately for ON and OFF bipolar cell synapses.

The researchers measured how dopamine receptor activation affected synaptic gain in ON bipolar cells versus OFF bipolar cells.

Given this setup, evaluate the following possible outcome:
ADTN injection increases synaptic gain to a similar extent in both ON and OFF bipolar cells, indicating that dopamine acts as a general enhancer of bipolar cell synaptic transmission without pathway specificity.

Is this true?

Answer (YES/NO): YES